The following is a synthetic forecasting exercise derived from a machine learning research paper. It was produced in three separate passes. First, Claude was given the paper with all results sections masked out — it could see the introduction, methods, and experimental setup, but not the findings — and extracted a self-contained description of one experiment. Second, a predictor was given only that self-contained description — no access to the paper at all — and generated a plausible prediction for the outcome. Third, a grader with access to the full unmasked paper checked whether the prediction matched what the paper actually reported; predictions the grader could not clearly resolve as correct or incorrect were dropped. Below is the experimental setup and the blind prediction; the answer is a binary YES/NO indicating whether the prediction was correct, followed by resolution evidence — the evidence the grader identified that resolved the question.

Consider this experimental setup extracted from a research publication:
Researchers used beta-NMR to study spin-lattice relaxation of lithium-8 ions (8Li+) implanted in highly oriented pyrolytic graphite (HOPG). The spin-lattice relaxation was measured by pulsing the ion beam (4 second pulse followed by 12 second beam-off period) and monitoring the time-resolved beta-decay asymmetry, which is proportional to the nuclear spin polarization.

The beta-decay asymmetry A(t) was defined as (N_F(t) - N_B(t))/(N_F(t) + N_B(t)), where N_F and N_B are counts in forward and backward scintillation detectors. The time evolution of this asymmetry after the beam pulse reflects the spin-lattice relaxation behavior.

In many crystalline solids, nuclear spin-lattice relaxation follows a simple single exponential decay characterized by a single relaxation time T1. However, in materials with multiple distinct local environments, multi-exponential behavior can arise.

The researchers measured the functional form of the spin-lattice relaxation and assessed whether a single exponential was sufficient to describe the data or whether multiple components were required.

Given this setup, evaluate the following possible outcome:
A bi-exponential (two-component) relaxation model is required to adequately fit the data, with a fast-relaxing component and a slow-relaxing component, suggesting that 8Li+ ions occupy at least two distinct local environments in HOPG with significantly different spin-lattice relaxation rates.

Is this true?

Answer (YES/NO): YES